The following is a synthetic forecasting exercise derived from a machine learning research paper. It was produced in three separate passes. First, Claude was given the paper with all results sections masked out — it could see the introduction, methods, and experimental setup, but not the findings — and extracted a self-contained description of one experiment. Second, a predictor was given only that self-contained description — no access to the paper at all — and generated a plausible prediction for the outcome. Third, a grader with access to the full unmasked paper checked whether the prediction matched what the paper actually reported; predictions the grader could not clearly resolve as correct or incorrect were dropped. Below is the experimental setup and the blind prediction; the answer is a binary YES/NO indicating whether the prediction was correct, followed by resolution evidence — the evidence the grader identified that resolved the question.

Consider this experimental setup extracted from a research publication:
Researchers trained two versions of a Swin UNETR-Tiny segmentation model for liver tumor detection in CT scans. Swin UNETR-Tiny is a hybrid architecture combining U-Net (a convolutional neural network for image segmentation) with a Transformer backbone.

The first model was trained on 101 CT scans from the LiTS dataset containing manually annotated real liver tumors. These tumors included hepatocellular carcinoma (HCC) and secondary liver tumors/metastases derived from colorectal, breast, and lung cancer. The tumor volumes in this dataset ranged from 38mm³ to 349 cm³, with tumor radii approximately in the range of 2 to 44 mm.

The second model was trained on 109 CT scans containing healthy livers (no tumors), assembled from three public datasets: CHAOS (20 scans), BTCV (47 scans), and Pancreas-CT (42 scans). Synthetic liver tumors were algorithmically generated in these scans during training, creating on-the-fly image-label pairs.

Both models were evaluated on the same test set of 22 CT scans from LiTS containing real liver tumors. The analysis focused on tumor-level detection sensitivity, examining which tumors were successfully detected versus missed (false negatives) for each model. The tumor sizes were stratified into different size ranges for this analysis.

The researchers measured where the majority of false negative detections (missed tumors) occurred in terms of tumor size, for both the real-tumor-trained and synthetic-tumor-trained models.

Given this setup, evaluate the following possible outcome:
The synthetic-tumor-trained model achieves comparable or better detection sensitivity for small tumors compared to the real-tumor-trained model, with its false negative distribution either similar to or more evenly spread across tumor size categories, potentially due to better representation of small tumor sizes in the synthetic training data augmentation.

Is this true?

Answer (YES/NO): NO